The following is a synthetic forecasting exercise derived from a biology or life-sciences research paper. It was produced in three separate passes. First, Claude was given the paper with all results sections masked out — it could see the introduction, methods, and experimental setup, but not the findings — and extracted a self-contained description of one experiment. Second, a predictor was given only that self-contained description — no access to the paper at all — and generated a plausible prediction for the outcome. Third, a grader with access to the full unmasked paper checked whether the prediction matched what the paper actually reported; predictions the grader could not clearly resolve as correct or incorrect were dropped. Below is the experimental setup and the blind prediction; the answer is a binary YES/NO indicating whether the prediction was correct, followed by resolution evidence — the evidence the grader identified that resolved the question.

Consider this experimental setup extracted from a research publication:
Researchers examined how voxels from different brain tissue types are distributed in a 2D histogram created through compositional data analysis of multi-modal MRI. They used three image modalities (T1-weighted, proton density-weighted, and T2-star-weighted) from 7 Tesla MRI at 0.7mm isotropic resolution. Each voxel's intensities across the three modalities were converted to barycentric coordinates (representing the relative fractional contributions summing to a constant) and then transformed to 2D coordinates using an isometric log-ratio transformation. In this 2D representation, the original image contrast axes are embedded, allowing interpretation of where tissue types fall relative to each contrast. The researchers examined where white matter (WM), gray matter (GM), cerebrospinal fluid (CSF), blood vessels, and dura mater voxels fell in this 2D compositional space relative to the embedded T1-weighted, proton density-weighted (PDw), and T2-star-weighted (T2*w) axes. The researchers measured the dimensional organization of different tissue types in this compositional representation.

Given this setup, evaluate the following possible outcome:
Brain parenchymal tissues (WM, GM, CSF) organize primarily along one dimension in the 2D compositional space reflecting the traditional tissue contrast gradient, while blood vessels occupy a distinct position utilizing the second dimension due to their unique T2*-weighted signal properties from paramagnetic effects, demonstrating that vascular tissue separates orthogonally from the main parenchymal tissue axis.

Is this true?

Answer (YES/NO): YES